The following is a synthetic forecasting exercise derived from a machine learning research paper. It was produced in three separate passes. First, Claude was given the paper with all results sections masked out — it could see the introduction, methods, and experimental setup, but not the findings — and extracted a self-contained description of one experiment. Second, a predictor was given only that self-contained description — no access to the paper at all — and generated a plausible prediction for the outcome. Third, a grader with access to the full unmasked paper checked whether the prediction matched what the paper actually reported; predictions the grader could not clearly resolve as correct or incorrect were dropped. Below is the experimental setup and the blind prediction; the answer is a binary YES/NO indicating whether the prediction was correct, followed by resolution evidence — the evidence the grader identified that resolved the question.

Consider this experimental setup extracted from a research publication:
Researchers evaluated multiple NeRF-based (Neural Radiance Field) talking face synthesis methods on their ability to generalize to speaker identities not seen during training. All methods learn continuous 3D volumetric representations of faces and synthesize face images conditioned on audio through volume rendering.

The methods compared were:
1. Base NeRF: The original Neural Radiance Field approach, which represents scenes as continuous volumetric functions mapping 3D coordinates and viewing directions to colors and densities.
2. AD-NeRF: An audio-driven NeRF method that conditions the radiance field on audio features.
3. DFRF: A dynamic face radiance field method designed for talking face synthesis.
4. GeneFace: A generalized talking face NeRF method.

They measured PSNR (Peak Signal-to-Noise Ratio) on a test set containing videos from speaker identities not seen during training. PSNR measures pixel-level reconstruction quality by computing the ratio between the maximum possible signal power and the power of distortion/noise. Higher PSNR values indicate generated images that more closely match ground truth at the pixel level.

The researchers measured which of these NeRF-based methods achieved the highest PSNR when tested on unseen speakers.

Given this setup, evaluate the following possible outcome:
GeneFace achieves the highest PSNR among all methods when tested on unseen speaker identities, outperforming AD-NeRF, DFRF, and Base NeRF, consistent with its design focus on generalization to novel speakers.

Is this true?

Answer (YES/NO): NO